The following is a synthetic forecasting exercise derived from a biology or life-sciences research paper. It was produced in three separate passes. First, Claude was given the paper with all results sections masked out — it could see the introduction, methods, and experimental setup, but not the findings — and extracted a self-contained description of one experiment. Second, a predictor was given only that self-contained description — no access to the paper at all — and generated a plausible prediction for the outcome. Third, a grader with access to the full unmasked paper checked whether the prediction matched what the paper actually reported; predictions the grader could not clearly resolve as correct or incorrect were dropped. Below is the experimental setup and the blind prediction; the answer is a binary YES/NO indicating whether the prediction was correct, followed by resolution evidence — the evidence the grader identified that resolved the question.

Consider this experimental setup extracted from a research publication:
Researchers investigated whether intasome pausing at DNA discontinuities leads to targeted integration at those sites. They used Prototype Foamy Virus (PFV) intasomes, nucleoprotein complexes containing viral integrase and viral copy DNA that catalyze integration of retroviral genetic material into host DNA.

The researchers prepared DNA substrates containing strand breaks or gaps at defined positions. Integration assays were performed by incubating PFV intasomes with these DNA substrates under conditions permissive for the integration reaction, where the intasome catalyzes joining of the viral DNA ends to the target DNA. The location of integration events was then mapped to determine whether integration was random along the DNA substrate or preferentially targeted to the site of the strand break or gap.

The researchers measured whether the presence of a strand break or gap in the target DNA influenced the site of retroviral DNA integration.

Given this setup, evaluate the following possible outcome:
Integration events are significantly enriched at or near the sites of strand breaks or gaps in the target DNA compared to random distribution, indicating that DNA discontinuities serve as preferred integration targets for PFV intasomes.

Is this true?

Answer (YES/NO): YES